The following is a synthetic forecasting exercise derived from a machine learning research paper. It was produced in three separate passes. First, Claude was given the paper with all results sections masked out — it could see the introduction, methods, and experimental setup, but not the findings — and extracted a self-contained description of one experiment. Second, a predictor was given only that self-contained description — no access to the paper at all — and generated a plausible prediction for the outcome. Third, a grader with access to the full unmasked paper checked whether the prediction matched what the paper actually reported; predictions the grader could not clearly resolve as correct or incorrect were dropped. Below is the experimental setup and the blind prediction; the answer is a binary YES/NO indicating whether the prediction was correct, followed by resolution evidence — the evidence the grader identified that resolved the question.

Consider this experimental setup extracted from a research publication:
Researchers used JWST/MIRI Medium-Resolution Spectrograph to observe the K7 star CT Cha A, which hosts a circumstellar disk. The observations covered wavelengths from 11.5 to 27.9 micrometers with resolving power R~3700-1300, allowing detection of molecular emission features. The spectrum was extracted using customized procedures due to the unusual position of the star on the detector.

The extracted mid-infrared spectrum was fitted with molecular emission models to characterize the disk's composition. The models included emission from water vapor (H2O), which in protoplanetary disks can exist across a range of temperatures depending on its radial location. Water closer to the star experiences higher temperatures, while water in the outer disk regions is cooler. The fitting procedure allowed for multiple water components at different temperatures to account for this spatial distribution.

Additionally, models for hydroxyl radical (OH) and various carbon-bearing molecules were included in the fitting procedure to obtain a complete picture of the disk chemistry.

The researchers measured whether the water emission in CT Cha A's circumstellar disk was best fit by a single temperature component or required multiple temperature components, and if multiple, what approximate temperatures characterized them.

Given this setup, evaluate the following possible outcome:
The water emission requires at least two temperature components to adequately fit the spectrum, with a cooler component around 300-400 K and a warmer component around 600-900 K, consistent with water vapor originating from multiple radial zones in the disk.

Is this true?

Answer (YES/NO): NO